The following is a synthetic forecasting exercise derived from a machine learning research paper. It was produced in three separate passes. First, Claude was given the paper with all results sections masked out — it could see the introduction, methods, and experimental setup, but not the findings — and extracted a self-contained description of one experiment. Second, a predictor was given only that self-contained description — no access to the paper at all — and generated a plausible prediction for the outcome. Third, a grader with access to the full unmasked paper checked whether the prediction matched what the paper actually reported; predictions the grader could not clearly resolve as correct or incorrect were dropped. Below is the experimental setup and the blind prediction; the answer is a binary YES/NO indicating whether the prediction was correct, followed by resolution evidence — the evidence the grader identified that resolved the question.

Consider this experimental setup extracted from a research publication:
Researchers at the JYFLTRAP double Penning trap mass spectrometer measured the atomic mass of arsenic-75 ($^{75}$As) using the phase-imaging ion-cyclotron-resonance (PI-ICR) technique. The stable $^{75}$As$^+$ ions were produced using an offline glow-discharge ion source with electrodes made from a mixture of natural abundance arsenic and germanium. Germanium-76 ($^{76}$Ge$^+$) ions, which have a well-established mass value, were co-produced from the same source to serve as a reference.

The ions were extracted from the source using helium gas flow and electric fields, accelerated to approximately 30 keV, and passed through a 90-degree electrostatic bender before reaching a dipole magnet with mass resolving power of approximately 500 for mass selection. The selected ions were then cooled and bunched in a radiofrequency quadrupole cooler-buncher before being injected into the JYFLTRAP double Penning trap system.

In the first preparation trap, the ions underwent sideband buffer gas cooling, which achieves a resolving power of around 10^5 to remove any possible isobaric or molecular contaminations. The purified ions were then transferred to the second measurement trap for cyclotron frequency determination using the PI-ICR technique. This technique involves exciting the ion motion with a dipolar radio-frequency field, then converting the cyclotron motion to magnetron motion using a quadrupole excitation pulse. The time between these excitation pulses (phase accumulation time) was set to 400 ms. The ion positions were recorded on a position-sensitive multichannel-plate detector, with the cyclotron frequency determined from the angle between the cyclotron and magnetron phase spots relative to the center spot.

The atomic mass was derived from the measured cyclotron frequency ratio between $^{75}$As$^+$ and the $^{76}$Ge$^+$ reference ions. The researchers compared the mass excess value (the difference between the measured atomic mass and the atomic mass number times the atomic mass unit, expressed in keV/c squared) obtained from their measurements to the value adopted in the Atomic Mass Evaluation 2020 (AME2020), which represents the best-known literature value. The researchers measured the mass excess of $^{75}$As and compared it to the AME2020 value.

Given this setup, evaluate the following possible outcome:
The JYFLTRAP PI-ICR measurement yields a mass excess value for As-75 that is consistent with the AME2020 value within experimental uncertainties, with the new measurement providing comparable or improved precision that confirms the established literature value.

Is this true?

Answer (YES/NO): NO